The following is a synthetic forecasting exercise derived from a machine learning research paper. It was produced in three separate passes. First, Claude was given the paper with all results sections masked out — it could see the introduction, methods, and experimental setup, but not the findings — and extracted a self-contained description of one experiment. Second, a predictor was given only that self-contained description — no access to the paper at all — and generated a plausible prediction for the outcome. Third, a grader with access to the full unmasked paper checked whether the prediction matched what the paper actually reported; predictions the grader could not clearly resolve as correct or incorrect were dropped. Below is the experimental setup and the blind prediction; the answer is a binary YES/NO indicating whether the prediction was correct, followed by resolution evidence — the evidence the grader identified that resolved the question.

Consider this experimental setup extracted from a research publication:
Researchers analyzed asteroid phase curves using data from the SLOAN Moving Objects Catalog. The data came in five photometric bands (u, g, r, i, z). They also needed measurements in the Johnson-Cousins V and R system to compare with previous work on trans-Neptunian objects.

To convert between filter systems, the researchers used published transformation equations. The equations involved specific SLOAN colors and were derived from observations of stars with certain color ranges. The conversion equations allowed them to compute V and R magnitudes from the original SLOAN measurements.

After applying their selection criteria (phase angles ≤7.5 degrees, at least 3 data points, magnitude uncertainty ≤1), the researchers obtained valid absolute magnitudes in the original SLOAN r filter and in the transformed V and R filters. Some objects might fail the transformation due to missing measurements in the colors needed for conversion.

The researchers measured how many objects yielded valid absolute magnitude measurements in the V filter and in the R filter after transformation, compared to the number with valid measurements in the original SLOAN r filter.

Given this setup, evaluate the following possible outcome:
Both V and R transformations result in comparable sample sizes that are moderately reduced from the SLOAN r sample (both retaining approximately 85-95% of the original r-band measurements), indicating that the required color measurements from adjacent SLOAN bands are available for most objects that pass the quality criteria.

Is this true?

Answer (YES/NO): NO